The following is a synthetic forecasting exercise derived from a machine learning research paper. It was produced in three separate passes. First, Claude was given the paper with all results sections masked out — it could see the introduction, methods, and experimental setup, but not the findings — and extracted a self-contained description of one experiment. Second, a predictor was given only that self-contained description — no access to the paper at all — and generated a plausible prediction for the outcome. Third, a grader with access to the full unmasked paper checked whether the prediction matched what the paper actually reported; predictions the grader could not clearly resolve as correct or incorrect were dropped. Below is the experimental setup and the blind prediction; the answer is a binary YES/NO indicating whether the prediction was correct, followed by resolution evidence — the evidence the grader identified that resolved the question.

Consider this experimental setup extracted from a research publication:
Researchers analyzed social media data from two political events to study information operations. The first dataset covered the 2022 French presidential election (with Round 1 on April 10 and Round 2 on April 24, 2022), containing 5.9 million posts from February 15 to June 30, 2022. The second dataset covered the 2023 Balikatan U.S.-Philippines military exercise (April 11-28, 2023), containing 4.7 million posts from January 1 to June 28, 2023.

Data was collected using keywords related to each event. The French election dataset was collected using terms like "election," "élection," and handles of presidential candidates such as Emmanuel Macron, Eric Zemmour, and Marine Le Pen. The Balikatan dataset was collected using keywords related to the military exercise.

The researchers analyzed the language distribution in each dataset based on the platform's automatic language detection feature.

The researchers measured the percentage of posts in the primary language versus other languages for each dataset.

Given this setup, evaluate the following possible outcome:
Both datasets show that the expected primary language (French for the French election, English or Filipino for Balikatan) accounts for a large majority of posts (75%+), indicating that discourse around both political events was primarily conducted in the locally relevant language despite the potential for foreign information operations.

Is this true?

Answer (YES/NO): YES